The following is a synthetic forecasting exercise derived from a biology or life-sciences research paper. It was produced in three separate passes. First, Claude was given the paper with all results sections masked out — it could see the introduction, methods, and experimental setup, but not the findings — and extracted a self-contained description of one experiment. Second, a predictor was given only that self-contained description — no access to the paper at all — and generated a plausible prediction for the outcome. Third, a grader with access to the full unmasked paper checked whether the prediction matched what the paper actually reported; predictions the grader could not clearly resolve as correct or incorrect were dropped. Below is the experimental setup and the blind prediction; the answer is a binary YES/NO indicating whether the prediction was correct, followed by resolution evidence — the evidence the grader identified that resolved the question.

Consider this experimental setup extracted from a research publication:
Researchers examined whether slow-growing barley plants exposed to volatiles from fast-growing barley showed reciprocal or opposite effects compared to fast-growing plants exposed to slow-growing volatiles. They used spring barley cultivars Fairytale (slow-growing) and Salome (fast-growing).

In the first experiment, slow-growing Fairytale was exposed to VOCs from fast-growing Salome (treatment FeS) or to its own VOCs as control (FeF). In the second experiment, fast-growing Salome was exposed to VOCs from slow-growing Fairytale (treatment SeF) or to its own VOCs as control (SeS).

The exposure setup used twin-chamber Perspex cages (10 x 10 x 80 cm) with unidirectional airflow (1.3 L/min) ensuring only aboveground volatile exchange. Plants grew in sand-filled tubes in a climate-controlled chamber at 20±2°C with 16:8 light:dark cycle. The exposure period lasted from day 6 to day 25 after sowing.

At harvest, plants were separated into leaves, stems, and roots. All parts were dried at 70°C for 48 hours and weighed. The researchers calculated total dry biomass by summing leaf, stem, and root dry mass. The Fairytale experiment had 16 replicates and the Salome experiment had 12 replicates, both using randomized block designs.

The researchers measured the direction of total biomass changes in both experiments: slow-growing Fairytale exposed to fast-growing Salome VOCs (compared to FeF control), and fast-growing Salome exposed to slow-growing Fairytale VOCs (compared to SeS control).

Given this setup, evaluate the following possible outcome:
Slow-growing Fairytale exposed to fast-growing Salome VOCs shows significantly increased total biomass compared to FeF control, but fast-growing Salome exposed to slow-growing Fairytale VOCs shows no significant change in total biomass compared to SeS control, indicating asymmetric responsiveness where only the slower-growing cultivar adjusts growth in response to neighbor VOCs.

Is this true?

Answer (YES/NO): NO